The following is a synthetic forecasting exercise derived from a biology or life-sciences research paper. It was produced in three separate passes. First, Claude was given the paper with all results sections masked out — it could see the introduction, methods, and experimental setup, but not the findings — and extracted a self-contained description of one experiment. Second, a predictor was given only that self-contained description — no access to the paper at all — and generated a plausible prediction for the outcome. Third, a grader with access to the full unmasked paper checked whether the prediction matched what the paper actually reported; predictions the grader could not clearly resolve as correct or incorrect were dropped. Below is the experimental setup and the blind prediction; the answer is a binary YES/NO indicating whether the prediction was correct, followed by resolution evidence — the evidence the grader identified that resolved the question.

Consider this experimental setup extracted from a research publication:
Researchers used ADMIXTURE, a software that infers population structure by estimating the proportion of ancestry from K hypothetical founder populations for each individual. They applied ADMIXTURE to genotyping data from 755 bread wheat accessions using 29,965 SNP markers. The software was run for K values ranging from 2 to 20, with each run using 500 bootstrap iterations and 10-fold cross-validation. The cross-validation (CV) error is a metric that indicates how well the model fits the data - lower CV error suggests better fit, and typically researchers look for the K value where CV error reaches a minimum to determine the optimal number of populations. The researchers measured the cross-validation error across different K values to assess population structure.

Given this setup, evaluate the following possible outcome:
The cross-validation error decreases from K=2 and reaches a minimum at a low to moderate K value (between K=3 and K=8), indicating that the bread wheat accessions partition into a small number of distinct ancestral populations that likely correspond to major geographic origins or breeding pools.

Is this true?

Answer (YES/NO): NO